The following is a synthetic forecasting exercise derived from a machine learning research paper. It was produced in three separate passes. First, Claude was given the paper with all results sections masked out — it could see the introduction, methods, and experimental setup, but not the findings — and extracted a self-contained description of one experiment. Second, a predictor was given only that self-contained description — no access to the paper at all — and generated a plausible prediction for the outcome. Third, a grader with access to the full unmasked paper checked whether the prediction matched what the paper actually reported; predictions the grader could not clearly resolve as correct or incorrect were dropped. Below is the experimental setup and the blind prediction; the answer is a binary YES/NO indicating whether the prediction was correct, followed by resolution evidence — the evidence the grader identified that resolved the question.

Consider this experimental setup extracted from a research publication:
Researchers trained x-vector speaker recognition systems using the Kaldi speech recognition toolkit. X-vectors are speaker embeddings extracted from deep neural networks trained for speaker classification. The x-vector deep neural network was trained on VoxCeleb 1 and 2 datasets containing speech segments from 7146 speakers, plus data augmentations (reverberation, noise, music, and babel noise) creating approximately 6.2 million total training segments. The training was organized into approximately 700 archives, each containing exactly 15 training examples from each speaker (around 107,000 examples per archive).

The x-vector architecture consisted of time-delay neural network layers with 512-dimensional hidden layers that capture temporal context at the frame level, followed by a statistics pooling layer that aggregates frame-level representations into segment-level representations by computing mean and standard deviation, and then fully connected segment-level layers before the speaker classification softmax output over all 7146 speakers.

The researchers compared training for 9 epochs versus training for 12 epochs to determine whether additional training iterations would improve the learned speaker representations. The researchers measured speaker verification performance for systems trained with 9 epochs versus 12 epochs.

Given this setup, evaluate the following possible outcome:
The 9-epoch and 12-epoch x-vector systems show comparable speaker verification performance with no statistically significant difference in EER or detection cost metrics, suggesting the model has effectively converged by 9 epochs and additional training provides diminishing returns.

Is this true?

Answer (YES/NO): YES